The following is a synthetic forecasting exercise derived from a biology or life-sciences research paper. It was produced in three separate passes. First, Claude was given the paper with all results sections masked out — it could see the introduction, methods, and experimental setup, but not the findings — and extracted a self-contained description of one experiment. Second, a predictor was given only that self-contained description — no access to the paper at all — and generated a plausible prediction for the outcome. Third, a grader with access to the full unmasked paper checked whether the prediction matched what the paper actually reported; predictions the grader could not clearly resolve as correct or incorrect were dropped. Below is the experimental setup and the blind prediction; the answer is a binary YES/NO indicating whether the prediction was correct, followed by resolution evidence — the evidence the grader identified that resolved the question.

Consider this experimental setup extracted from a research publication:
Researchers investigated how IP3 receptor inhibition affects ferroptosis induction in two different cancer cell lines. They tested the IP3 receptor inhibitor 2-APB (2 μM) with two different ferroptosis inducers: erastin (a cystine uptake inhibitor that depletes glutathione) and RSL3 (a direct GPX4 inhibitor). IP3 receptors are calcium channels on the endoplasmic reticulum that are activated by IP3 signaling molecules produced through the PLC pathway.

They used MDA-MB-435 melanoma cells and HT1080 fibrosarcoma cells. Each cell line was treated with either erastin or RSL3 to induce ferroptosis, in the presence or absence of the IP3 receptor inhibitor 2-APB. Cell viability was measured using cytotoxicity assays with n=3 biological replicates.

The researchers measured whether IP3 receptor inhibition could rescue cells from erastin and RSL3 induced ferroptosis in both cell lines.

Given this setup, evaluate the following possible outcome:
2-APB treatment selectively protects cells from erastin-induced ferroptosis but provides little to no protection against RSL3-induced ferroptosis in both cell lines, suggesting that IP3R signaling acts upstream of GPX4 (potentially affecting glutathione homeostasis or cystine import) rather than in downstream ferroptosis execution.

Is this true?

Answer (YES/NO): NO